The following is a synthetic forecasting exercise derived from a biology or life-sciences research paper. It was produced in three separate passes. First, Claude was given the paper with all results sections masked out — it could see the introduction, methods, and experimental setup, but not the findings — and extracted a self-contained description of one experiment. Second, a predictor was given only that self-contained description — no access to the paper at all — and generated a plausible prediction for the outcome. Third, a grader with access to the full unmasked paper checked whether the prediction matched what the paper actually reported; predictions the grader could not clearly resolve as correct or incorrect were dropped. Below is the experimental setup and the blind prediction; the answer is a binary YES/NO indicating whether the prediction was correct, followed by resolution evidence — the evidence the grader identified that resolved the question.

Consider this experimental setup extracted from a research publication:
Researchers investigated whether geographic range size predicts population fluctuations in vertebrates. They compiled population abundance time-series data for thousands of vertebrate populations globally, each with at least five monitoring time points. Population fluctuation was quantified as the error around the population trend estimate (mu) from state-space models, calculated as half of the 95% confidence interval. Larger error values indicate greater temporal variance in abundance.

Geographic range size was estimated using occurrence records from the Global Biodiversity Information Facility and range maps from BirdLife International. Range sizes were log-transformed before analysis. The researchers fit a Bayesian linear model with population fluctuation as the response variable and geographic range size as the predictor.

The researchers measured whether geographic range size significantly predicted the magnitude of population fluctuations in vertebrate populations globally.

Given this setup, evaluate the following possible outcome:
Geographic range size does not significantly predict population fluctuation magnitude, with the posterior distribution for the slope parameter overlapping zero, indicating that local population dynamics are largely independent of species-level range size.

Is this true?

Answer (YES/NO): NO